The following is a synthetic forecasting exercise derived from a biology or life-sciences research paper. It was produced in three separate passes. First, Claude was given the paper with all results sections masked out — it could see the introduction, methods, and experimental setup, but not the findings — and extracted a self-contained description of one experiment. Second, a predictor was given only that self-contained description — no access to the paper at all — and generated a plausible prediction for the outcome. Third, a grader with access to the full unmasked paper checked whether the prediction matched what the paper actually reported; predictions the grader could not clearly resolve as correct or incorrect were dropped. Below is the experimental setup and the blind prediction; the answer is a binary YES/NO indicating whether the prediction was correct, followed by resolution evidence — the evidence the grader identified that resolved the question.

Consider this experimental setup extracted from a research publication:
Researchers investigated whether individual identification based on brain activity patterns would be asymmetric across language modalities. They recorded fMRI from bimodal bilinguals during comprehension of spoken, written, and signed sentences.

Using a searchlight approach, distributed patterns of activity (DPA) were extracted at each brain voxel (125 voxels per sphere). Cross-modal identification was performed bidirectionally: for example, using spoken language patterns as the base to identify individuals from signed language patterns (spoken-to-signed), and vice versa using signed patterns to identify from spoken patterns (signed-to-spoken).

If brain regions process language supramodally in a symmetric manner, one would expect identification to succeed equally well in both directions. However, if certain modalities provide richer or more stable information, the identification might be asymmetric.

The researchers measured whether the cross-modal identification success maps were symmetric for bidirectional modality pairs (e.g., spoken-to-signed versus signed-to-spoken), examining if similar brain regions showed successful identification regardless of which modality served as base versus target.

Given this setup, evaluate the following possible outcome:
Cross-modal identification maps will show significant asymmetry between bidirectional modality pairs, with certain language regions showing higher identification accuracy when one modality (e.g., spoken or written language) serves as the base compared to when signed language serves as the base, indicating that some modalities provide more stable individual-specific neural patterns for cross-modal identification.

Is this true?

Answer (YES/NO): NO